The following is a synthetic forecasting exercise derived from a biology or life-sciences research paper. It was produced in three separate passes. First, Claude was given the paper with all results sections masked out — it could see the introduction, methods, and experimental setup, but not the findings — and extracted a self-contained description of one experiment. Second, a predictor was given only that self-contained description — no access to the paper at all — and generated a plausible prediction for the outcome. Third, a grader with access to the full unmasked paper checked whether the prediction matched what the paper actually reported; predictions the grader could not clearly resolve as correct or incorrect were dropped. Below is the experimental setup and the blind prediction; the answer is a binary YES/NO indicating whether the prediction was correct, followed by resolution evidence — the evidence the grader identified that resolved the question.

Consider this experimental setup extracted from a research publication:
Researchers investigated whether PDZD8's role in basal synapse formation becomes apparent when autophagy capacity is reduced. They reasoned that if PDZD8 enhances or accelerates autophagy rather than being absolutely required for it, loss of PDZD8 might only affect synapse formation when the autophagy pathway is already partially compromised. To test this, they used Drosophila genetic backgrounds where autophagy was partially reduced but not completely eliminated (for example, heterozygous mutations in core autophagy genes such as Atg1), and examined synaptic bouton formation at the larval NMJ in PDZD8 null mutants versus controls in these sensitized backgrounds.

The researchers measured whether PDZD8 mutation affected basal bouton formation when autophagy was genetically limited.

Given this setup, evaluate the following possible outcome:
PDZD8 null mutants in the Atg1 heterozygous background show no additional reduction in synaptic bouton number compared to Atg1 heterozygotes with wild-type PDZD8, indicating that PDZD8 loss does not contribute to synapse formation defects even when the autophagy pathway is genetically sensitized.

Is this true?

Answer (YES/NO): NO